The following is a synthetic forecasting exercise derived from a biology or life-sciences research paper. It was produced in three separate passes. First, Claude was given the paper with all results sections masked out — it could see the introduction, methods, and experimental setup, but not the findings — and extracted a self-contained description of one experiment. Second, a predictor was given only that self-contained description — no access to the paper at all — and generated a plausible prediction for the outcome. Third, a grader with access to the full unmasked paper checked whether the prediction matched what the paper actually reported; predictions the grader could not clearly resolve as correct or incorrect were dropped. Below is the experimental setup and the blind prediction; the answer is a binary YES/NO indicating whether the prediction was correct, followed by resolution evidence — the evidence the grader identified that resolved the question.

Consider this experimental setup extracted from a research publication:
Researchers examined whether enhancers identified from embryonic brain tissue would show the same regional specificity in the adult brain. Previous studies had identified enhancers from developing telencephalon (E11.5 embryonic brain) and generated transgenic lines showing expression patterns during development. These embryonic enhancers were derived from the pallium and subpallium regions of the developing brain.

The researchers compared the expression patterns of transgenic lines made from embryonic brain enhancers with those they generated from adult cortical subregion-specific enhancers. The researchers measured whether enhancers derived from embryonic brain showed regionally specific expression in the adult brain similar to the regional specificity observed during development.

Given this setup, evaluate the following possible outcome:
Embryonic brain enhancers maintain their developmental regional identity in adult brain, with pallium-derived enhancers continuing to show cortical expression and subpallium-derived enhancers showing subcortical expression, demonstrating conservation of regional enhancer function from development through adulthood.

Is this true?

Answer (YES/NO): NO